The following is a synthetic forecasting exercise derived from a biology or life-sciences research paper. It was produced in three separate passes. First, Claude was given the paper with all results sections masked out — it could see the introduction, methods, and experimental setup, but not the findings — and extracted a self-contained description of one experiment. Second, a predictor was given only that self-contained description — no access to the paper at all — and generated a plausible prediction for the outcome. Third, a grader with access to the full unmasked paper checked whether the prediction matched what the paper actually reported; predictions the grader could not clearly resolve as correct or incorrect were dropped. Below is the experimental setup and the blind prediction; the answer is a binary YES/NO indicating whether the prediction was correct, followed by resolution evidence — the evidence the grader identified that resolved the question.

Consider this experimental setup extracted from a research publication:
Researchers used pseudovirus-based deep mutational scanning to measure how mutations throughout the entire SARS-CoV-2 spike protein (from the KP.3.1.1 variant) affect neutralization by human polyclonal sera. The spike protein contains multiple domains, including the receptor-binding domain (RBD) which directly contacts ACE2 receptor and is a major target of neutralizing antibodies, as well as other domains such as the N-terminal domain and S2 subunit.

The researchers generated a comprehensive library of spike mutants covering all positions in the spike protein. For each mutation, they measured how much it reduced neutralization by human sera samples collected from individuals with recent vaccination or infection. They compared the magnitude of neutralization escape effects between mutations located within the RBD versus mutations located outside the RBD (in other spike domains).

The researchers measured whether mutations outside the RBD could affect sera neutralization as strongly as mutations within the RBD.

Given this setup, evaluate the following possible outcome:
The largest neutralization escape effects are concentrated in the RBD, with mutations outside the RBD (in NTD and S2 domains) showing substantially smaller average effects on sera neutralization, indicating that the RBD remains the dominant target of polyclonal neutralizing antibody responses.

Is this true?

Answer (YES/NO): NO